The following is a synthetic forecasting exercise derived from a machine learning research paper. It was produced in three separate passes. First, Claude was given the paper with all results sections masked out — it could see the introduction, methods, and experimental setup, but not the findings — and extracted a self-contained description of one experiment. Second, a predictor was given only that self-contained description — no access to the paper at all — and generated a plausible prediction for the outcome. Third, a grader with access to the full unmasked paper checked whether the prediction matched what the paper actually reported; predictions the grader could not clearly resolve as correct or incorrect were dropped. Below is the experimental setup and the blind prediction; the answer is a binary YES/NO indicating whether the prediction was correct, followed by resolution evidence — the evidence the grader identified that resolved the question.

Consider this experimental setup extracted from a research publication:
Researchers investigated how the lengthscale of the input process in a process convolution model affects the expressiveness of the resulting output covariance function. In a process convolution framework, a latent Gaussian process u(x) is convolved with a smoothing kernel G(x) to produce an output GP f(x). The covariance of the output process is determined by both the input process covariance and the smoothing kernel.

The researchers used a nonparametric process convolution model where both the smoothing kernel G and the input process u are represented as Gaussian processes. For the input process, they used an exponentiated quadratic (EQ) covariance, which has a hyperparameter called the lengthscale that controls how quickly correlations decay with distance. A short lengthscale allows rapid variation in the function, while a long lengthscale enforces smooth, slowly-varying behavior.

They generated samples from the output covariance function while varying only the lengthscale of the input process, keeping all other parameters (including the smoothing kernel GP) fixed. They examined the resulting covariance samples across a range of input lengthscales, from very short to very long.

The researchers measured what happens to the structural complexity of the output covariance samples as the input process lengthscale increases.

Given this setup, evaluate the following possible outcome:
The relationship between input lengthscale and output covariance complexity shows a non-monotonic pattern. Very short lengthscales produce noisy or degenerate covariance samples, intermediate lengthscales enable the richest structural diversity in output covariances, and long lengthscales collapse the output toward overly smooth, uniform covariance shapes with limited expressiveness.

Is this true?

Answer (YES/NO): NO